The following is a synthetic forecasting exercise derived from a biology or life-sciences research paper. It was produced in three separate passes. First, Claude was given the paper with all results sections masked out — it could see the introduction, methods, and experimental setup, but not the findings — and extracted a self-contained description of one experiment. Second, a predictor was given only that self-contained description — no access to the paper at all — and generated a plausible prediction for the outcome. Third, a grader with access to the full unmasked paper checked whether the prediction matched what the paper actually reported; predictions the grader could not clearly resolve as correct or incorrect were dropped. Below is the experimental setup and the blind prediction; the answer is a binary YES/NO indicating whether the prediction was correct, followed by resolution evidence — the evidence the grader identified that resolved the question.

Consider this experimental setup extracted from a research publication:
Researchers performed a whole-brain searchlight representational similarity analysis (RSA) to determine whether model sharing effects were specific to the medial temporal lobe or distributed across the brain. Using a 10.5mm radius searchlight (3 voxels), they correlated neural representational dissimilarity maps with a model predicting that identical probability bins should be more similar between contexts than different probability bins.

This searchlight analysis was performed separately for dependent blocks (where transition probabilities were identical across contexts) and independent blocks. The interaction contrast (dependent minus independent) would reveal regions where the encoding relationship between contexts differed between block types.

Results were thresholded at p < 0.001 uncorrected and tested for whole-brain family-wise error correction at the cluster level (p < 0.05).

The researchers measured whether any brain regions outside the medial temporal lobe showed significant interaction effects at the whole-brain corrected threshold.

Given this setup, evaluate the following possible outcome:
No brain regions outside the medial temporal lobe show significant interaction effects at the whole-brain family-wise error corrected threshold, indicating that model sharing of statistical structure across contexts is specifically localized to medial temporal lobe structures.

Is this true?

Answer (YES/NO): NO